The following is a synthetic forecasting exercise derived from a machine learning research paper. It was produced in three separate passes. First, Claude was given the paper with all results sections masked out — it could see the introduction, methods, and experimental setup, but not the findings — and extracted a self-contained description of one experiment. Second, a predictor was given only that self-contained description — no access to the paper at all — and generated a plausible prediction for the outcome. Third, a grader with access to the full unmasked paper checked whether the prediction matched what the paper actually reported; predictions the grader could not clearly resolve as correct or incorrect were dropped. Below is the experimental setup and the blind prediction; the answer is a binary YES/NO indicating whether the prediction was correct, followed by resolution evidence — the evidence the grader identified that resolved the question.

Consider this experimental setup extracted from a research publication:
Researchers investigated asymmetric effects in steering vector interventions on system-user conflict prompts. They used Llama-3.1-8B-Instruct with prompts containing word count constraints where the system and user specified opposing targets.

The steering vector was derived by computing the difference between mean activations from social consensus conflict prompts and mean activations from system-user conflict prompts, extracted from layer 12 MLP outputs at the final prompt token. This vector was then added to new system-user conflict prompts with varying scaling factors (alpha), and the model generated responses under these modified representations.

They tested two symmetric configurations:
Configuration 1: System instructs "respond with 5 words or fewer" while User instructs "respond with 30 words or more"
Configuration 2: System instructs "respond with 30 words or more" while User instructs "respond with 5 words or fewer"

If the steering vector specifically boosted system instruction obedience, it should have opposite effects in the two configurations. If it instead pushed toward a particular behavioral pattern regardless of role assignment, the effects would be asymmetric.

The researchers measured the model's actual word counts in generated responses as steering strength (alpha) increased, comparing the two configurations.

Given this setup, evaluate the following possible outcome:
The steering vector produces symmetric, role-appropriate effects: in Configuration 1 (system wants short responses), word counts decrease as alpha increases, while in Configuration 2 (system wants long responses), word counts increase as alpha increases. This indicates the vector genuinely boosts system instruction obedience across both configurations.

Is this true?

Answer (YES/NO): NO